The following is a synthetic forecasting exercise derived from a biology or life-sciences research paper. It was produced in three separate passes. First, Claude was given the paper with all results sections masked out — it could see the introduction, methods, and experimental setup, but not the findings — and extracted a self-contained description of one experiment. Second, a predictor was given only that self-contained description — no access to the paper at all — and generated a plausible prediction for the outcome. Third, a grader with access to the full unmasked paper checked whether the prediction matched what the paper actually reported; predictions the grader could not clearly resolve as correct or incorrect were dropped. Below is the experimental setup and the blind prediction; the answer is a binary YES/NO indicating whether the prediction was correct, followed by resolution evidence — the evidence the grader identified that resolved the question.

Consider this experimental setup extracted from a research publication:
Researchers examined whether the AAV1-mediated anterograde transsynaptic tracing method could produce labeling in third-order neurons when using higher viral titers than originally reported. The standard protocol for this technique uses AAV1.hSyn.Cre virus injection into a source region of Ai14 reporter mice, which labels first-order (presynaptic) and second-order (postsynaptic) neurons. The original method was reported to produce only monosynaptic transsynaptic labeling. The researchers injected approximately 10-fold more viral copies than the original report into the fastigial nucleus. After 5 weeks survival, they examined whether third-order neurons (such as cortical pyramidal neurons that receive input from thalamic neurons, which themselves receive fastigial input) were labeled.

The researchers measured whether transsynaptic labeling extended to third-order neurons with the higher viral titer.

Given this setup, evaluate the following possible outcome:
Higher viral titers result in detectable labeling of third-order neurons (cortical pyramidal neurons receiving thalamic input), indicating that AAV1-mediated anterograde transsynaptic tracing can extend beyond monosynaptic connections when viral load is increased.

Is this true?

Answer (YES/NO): YES